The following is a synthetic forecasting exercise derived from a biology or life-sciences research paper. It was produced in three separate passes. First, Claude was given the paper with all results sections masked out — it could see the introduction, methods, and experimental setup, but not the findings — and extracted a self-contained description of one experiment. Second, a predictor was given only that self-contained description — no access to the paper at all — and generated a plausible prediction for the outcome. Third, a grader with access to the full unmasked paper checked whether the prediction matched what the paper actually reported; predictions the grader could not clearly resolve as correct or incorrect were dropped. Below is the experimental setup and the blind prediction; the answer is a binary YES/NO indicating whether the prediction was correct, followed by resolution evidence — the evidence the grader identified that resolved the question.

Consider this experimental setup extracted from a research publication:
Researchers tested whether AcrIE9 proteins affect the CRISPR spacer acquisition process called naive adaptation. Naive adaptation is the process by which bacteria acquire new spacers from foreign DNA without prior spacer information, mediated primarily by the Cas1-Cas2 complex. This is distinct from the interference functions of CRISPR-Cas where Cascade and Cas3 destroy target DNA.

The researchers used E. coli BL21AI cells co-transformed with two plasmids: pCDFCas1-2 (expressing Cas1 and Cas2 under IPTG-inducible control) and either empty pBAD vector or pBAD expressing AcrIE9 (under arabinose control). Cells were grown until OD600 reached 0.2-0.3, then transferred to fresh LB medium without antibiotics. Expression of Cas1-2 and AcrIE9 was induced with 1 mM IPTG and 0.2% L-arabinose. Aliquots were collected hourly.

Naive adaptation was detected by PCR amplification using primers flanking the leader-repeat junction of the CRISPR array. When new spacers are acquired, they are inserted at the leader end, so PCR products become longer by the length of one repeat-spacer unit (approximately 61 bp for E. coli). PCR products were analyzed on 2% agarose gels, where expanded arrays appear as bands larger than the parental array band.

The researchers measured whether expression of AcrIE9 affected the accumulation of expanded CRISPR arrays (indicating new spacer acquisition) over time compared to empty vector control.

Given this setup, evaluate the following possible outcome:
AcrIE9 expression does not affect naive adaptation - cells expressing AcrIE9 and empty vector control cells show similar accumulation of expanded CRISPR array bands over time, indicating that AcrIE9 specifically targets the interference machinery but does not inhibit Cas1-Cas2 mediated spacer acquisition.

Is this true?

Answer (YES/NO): YES